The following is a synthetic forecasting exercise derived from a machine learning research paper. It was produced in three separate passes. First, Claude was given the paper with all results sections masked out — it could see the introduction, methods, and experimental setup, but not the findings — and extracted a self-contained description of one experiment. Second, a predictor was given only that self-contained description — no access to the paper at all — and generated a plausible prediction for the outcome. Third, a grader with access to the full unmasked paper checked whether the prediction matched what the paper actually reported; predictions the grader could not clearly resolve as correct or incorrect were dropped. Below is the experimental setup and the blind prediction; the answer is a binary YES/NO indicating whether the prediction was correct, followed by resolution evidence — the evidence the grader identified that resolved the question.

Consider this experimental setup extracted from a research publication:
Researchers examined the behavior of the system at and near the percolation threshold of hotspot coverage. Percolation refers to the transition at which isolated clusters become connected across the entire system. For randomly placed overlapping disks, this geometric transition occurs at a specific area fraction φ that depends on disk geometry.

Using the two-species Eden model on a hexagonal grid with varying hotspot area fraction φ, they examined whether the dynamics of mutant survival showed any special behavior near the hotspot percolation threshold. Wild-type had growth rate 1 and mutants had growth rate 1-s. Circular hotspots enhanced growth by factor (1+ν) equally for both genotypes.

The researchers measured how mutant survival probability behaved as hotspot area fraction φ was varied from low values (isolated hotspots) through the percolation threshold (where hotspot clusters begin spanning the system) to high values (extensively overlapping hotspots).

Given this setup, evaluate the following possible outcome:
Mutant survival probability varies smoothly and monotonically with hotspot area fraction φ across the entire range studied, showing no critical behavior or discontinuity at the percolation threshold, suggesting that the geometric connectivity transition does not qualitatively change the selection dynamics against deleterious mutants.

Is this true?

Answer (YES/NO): NO